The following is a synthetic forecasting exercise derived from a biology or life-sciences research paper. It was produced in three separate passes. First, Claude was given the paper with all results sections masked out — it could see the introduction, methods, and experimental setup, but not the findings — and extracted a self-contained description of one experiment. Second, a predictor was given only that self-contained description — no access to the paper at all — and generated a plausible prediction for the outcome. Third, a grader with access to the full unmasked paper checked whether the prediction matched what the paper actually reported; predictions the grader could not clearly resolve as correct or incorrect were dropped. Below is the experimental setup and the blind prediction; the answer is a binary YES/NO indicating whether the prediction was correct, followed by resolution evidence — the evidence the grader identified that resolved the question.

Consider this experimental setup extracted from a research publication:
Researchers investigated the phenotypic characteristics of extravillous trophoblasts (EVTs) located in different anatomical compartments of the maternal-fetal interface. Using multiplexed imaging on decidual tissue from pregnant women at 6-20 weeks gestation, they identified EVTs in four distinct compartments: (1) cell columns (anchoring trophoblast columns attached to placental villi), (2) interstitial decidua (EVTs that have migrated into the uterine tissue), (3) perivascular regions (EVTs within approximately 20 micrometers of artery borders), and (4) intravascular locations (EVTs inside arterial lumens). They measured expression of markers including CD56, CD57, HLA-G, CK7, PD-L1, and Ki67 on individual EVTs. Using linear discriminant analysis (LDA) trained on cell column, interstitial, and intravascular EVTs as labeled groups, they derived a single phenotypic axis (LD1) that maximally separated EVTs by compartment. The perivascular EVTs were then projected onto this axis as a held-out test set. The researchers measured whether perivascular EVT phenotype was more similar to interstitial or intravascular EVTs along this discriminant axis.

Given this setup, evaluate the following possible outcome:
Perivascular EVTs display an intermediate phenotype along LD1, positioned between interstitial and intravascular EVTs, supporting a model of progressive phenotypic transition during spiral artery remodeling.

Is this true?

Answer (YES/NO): NO